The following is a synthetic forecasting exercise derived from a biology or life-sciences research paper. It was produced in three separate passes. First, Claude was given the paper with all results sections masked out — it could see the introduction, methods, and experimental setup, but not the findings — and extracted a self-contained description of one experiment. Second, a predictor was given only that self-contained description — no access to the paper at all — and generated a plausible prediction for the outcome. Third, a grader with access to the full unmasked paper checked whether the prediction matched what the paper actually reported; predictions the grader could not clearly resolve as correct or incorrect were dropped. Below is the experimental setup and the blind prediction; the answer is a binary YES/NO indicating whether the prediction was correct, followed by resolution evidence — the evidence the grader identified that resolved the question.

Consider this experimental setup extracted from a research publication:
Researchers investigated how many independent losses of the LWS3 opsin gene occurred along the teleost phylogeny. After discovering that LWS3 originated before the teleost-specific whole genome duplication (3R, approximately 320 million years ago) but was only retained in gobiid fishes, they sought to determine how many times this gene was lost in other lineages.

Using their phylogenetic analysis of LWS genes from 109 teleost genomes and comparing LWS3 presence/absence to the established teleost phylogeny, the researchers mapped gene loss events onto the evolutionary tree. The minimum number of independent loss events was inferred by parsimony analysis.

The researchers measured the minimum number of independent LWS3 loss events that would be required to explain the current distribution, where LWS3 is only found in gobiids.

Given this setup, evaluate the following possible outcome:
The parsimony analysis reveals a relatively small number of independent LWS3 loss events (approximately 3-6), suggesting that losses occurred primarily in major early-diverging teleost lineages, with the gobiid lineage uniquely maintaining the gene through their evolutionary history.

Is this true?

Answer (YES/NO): NO